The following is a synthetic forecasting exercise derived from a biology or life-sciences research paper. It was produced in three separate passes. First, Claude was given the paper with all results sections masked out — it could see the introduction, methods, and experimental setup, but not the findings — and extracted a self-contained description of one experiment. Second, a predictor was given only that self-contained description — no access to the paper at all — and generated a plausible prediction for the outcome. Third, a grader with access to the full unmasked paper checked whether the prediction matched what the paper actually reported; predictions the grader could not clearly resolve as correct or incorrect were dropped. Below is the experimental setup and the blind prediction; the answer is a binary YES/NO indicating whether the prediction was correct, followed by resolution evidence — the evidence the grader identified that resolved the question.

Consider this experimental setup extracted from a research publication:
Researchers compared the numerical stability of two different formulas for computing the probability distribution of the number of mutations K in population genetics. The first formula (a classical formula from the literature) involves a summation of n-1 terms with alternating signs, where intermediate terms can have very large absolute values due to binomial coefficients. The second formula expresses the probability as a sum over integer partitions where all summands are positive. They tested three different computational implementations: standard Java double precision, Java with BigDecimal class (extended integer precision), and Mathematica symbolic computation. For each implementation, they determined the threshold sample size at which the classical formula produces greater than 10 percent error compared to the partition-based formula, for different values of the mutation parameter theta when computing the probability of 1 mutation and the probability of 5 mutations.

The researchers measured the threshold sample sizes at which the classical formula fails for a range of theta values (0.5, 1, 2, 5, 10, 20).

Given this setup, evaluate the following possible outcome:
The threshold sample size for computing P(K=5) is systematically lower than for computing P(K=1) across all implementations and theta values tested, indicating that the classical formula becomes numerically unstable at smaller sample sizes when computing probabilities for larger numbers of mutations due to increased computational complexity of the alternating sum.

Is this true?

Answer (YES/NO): NO